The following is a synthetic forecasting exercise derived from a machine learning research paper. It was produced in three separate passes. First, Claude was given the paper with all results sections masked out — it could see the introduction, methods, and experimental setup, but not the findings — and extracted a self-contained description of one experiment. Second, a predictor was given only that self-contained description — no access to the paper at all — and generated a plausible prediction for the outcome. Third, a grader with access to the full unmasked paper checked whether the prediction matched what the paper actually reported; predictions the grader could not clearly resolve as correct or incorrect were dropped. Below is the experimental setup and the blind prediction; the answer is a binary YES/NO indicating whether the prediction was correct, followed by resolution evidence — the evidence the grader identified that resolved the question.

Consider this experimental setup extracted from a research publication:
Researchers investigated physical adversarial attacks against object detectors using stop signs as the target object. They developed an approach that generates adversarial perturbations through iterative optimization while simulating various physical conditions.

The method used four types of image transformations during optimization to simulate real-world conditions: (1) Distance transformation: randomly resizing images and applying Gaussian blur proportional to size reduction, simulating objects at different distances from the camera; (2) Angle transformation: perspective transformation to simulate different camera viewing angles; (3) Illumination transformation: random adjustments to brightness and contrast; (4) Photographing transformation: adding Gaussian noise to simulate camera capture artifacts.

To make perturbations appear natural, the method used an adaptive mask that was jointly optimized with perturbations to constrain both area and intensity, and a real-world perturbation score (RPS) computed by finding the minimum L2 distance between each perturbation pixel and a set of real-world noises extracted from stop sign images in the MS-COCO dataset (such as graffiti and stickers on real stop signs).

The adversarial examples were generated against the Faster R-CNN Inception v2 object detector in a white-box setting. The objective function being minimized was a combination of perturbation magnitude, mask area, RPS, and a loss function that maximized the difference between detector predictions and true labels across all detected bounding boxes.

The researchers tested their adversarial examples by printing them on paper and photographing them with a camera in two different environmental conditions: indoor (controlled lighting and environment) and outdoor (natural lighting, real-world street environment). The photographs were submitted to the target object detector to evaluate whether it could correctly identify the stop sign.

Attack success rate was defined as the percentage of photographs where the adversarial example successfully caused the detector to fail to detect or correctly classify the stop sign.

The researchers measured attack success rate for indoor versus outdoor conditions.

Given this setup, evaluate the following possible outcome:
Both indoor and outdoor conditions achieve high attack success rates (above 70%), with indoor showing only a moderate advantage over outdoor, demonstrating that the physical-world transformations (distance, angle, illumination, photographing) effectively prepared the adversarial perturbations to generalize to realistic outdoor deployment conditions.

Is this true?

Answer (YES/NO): NO